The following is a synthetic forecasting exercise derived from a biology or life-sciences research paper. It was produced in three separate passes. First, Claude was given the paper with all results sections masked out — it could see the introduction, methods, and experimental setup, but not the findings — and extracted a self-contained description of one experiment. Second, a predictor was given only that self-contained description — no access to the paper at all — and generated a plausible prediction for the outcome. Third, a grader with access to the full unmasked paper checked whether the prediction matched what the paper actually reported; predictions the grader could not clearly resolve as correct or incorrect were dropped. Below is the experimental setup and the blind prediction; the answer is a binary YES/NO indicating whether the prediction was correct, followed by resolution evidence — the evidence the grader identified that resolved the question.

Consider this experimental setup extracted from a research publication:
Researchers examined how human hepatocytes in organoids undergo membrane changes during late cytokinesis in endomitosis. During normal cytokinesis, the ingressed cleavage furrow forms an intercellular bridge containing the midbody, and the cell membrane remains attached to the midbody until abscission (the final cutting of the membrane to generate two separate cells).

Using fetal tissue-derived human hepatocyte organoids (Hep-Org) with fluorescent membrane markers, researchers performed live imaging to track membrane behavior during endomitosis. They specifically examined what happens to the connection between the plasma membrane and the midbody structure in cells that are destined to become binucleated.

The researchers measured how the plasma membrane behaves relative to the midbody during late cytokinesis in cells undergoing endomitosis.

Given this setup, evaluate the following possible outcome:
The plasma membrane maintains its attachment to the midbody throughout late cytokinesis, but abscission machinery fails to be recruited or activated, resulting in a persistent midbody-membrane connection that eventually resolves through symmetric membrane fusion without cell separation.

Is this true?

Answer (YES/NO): NO